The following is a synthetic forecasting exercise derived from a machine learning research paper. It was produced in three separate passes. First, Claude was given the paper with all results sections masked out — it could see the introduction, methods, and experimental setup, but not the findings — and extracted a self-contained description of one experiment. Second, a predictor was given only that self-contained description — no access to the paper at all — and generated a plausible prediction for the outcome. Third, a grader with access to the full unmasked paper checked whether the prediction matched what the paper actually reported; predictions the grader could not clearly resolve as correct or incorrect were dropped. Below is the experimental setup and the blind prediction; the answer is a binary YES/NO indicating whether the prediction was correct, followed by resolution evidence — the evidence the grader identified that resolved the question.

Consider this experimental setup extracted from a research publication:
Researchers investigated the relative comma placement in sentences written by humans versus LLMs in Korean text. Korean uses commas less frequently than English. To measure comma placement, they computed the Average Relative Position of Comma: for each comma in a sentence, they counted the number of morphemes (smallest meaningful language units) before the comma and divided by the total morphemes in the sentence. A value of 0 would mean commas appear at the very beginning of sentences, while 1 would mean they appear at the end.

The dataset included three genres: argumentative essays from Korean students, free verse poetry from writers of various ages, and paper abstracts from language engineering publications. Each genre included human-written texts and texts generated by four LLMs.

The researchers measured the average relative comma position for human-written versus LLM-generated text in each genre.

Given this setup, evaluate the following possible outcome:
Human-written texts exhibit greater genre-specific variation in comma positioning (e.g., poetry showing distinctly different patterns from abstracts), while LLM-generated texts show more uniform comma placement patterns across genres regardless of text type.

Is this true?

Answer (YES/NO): NO